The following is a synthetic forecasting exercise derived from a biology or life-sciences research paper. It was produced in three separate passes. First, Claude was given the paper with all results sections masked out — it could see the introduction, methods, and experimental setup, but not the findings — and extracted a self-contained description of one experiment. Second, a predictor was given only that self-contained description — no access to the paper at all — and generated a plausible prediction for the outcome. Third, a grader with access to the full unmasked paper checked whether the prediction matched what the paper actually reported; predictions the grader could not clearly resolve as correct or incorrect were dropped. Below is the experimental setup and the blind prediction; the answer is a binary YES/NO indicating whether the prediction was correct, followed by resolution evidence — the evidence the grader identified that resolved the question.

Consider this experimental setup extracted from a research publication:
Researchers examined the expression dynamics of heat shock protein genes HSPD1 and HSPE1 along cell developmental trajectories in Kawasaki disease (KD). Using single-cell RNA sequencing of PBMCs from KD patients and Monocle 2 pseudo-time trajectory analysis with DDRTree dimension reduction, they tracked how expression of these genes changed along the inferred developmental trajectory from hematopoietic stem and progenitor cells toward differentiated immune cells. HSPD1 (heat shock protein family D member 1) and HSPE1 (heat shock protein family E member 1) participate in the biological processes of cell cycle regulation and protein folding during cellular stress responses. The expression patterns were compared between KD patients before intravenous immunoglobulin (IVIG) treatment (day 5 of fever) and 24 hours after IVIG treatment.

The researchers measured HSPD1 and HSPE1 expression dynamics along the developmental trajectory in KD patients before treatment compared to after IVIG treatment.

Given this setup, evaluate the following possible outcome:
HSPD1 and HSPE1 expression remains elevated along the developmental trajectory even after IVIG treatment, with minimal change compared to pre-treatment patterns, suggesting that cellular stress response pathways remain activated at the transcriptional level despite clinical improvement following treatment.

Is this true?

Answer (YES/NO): NO